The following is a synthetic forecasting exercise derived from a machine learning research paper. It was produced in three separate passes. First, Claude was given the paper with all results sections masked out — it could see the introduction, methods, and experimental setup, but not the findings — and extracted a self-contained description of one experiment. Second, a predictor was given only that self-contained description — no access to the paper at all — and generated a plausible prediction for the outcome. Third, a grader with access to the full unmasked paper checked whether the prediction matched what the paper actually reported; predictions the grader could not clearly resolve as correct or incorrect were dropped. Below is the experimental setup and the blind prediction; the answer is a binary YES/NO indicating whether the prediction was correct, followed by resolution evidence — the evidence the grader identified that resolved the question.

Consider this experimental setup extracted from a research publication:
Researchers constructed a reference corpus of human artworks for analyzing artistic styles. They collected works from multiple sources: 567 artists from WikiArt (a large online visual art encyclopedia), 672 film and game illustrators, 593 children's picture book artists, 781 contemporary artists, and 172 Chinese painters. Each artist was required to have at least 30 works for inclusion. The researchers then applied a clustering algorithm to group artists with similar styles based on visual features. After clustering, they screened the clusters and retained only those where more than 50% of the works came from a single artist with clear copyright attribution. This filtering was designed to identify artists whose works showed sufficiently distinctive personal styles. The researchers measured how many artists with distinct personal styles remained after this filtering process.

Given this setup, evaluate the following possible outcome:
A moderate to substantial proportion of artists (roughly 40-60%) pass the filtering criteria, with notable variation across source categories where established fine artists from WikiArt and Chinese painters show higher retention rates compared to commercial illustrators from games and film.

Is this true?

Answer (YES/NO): NO